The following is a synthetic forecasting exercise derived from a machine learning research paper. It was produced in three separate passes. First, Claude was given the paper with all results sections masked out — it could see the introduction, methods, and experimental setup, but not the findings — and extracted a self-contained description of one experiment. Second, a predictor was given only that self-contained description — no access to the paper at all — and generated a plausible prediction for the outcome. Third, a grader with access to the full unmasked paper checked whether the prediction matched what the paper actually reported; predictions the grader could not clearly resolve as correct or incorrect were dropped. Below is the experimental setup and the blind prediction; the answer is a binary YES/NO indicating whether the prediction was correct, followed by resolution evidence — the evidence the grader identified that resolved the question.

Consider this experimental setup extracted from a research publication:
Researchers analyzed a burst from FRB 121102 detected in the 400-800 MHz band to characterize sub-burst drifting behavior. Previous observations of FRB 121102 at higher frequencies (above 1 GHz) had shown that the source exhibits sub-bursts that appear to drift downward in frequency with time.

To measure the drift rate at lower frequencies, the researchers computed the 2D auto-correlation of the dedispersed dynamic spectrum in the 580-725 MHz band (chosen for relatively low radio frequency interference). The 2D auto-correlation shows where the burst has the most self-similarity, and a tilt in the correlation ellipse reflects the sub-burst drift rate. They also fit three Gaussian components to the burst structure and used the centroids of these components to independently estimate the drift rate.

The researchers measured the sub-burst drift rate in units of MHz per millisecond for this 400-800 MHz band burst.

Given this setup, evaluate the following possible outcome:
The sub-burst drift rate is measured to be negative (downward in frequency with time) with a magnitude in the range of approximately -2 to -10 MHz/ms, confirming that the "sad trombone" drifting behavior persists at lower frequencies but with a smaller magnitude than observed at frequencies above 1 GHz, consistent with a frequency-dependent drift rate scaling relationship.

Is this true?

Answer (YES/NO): YES